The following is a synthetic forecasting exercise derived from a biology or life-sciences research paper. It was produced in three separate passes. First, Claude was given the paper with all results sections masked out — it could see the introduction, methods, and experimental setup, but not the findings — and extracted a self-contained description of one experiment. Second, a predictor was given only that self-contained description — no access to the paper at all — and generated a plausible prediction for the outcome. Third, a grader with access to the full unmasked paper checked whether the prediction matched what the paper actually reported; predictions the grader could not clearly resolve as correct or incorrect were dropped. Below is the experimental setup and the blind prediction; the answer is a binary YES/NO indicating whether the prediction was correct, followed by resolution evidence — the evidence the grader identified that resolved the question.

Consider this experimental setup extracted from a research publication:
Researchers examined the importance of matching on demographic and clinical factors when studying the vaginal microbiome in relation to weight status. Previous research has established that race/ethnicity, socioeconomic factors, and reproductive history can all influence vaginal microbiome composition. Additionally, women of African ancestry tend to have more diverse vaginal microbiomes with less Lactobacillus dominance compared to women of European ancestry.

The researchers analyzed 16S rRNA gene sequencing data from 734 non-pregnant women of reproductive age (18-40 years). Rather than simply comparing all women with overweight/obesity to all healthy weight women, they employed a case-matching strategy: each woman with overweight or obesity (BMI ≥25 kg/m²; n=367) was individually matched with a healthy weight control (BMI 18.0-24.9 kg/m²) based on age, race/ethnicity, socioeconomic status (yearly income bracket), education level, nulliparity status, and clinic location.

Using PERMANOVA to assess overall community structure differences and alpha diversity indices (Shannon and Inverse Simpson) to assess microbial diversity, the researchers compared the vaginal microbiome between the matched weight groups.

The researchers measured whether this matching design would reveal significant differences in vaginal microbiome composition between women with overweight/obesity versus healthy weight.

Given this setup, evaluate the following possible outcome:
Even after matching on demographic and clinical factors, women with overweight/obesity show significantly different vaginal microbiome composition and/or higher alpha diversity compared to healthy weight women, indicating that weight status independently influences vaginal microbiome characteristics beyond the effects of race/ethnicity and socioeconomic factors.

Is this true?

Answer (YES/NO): YES